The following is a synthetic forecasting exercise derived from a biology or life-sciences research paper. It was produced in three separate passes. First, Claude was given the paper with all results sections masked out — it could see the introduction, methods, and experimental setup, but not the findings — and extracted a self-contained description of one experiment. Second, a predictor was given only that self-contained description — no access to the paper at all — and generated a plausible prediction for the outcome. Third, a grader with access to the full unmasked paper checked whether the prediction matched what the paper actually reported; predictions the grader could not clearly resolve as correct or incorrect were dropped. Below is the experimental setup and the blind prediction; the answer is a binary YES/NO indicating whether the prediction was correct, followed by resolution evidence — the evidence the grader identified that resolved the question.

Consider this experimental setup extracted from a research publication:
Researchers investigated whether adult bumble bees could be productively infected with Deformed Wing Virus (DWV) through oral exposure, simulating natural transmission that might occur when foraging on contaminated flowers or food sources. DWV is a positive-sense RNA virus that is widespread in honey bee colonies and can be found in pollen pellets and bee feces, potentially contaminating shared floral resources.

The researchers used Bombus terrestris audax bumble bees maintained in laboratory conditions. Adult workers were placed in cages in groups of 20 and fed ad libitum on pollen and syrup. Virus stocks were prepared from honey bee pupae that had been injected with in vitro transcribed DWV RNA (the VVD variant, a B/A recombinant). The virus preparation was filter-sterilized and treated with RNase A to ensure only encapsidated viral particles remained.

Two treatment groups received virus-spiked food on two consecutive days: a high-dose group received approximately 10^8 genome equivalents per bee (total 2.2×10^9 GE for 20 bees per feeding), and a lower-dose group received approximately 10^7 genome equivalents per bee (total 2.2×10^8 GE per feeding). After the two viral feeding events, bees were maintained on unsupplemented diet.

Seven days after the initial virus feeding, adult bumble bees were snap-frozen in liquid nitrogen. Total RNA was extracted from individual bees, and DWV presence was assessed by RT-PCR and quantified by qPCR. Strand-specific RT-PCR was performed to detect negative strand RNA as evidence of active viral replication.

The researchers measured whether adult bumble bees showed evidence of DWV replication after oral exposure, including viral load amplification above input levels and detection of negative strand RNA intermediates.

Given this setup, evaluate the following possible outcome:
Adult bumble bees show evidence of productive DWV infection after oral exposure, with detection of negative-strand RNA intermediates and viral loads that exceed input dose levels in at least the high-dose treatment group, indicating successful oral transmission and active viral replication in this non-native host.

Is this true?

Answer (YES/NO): NO